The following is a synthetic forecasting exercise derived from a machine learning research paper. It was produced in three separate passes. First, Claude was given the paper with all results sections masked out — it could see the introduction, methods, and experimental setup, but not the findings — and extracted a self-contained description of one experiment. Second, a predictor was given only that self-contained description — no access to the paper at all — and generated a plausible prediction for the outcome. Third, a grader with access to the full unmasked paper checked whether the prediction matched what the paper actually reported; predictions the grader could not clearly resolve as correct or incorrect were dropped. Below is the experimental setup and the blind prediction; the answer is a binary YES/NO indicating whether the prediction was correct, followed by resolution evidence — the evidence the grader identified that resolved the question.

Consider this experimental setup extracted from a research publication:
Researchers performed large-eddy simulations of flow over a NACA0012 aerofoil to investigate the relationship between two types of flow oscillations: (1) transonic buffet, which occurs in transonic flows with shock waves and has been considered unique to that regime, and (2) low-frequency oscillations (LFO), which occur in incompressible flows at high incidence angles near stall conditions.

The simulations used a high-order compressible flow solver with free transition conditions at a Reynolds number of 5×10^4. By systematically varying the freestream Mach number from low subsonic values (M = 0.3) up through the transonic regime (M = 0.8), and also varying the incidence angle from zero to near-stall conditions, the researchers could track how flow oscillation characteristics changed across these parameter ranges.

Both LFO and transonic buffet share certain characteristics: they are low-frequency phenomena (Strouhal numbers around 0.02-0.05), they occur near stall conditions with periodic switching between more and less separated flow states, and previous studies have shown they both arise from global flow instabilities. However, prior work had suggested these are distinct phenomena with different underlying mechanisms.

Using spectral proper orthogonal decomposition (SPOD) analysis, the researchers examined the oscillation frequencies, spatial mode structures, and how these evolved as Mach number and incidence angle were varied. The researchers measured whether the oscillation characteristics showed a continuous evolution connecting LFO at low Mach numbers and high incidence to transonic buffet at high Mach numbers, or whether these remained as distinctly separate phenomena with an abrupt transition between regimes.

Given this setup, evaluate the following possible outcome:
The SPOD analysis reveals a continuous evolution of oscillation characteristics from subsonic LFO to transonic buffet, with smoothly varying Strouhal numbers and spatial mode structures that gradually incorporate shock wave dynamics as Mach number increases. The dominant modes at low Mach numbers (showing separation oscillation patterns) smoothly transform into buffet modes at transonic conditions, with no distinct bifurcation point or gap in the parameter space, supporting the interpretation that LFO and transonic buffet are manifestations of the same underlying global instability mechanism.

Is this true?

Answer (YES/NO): NO